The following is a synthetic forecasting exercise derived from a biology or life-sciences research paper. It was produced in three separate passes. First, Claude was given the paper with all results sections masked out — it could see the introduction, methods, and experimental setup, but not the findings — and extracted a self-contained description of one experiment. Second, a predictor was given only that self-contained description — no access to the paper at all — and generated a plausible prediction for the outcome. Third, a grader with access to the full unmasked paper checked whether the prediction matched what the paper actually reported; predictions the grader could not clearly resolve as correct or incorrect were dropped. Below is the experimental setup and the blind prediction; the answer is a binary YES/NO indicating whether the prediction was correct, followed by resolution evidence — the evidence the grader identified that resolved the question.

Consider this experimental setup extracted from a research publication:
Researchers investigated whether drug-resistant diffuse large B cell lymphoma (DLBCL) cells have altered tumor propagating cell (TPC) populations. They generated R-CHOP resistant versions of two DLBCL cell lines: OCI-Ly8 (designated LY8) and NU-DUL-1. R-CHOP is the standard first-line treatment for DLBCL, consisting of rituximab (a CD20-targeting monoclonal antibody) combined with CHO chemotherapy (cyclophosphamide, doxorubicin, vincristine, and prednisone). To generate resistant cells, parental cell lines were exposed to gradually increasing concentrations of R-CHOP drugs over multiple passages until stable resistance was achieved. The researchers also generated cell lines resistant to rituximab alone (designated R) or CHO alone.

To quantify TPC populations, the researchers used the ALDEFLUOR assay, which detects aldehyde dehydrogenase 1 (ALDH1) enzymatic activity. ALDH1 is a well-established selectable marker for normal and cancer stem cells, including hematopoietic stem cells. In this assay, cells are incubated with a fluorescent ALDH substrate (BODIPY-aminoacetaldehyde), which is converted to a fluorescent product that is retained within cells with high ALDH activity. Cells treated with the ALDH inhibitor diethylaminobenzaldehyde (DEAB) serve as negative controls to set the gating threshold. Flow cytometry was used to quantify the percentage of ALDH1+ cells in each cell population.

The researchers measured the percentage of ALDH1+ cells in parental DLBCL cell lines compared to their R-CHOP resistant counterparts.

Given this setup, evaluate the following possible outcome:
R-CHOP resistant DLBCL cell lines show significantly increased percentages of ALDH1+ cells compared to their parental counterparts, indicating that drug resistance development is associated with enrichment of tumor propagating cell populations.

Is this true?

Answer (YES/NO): YES